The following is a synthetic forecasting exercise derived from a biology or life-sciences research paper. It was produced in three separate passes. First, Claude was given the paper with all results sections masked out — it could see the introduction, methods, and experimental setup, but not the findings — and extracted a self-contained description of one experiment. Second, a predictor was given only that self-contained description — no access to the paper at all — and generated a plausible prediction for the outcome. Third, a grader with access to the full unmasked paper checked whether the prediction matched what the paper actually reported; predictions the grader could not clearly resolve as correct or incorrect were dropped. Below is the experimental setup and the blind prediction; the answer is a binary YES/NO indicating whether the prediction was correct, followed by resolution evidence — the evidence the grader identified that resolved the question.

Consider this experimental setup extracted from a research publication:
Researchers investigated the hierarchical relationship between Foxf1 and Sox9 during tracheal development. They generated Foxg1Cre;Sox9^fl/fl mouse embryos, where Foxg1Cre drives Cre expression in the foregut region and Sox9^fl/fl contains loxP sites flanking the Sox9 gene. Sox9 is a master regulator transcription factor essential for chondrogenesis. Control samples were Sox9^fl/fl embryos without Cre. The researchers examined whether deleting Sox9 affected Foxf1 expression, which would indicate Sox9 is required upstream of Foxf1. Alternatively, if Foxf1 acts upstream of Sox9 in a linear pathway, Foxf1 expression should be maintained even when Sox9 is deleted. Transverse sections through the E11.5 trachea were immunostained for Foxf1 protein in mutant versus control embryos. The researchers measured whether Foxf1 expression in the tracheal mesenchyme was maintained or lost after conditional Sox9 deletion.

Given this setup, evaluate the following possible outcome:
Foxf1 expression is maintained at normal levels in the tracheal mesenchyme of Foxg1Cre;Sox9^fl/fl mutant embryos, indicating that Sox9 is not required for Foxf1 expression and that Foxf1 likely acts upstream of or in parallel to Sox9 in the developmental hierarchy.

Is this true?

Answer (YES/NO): YES